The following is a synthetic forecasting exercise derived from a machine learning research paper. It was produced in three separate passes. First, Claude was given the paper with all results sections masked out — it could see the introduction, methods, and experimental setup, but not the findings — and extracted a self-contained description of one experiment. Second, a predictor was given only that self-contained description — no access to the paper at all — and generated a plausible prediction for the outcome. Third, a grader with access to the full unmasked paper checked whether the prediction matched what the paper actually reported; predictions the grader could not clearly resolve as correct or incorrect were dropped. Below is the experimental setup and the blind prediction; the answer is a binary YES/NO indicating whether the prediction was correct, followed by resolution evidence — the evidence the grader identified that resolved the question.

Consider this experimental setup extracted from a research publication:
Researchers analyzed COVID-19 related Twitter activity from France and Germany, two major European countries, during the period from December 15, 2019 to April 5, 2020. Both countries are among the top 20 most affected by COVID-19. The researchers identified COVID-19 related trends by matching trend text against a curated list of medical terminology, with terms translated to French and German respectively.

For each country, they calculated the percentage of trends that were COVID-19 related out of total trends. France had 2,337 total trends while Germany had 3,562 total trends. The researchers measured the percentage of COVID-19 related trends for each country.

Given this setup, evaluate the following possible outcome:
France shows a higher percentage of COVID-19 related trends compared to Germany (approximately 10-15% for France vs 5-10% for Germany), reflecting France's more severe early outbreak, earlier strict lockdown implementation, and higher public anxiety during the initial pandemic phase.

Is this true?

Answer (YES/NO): NO